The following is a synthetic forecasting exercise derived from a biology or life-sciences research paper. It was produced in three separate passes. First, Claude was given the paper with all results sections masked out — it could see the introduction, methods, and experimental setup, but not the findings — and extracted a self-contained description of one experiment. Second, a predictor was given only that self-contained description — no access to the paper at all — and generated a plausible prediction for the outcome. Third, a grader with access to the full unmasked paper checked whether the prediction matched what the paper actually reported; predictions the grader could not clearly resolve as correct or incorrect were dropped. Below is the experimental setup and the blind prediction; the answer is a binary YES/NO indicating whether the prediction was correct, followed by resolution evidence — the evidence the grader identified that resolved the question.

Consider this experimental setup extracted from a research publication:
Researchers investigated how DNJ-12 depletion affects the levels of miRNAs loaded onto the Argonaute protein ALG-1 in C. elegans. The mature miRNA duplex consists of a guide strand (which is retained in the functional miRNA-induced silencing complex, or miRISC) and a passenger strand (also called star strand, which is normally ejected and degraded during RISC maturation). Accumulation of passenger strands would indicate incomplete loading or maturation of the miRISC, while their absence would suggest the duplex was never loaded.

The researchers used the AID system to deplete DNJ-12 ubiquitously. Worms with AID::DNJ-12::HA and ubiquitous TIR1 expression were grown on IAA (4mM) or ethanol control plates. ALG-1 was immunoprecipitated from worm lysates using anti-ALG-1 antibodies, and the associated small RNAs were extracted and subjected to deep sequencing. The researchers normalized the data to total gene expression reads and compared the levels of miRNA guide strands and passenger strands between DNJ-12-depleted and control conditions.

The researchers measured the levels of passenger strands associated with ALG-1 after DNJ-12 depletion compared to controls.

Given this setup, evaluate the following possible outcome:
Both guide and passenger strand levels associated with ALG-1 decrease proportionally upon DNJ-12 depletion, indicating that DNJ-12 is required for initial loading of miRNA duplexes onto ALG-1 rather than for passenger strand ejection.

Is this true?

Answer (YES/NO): NO